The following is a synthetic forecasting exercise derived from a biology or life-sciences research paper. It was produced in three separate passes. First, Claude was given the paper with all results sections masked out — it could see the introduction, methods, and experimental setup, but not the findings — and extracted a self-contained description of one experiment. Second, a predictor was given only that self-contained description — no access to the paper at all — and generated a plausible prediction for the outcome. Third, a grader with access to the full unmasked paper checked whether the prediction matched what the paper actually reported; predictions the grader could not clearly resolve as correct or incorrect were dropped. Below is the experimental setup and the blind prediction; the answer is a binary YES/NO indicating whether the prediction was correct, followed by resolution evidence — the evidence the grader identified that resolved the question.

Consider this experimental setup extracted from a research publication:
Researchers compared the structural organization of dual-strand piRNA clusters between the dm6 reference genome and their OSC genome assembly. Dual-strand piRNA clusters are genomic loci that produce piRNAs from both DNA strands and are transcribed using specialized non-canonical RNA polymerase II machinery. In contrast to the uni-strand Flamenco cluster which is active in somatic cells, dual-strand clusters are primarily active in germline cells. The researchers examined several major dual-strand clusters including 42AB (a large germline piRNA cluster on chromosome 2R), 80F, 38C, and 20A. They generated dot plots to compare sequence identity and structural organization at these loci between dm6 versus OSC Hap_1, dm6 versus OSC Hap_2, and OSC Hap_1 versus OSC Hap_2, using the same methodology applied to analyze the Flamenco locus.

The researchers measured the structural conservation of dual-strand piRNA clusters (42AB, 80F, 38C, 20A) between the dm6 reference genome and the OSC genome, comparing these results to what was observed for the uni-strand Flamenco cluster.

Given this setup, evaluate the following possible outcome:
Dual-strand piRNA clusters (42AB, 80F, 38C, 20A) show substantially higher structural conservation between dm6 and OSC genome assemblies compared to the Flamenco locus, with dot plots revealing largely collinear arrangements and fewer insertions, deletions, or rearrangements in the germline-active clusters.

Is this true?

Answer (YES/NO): YES